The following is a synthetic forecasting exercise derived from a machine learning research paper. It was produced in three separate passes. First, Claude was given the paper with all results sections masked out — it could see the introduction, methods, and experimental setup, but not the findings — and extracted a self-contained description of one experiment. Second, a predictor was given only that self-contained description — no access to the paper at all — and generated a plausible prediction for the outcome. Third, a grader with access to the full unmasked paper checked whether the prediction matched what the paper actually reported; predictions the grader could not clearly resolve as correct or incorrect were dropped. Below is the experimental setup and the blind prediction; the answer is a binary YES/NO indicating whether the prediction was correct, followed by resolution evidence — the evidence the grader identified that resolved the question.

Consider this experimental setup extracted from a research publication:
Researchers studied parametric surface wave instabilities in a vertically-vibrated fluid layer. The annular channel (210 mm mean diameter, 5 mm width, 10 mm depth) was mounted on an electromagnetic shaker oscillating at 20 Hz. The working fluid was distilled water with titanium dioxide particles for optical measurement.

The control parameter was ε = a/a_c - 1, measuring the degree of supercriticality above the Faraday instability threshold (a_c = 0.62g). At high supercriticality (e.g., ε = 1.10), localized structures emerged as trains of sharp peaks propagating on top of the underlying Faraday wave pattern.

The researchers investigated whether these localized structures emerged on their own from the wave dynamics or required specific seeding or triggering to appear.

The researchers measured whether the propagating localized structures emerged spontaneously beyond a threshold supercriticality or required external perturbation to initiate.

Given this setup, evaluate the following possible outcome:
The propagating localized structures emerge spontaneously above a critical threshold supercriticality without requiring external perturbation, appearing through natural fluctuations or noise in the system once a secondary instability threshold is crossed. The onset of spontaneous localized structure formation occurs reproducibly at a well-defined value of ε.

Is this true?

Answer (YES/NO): YES